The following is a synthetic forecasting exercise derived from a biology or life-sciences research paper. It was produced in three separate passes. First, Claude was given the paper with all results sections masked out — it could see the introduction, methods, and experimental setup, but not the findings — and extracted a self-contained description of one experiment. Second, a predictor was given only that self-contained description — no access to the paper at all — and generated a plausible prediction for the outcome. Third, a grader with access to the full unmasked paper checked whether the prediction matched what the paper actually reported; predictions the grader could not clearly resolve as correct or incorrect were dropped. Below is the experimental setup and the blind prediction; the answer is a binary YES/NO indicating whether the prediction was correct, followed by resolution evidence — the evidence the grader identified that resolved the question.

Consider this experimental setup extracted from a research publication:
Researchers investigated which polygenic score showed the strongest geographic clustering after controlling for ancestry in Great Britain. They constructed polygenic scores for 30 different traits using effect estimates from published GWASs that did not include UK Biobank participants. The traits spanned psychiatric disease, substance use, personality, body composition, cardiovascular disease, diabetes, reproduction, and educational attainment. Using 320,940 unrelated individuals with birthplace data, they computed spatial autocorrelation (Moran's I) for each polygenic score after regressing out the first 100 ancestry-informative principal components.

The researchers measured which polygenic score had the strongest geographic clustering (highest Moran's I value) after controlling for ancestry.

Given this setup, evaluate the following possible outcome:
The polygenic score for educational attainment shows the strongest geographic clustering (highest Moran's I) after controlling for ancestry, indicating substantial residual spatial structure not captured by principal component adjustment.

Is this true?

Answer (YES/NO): YES